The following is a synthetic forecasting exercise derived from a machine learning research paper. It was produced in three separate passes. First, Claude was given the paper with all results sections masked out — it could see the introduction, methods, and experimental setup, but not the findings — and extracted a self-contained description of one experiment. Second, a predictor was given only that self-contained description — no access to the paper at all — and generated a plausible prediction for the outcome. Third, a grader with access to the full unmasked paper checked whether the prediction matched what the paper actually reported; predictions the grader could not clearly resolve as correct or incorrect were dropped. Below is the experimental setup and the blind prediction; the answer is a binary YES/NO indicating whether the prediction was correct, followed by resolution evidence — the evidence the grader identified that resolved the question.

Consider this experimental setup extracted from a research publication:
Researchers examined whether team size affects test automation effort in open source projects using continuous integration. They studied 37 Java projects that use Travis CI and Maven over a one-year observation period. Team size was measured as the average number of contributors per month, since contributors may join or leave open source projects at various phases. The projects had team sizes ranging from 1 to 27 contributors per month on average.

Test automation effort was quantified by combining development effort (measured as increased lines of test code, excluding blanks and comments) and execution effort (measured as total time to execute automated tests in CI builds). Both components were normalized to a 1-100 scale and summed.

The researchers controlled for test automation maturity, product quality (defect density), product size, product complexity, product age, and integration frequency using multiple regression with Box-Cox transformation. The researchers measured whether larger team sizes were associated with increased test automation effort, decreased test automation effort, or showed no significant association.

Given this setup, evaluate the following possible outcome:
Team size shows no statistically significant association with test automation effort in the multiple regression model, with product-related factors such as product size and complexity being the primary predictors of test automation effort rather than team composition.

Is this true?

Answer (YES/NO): NO